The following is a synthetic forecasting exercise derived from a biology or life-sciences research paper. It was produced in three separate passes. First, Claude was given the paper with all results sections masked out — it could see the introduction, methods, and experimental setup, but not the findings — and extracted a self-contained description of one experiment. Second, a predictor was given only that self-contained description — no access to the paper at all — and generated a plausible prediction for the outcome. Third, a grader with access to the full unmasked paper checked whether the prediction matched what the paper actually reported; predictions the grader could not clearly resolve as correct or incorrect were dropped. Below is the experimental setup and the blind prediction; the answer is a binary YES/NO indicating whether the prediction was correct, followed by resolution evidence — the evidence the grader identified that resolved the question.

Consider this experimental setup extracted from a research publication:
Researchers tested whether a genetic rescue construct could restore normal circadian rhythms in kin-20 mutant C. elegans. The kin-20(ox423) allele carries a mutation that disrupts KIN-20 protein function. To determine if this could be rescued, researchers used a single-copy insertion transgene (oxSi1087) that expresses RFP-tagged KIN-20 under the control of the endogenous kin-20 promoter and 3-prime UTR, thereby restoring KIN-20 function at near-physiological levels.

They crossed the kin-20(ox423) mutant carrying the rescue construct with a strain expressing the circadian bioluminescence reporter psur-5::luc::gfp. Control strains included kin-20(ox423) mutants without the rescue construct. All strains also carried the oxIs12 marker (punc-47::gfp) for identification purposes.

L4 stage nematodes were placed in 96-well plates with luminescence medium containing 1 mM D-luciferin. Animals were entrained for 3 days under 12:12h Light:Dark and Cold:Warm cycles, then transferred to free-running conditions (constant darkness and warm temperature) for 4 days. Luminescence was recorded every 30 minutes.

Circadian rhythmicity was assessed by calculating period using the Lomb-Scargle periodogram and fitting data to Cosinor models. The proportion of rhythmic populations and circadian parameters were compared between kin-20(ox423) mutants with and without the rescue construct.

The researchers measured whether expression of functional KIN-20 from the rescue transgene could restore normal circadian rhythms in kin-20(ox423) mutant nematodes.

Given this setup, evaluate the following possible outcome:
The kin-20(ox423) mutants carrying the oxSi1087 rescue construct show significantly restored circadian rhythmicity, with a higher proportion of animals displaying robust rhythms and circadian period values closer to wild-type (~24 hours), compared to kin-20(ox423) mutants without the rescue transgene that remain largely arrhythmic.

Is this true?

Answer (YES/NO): NO